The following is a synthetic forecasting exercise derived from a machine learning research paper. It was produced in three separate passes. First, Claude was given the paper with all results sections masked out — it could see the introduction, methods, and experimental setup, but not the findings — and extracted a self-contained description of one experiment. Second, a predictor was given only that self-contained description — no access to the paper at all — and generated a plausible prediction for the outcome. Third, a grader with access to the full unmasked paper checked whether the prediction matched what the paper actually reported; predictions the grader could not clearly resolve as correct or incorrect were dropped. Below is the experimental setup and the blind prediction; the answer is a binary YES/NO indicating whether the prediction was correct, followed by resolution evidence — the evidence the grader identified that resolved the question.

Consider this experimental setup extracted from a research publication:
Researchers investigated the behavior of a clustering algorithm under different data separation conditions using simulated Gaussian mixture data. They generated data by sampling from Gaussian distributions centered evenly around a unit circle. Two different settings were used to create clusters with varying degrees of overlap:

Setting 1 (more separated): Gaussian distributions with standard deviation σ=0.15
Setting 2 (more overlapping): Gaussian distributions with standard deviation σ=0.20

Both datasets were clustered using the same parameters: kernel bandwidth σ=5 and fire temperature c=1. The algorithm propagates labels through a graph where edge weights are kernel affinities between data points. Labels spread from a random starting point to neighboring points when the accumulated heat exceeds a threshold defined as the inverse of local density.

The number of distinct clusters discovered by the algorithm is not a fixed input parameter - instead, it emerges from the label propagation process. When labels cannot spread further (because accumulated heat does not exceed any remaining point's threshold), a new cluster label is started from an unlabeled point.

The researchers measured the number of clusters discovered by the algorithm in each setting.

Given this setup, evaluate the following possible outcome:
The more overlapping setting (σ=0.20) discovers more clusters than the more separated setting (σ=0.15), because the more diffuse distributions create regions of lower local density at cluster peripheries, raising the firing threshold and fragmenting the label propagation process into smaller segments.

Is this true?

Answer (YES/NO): NO